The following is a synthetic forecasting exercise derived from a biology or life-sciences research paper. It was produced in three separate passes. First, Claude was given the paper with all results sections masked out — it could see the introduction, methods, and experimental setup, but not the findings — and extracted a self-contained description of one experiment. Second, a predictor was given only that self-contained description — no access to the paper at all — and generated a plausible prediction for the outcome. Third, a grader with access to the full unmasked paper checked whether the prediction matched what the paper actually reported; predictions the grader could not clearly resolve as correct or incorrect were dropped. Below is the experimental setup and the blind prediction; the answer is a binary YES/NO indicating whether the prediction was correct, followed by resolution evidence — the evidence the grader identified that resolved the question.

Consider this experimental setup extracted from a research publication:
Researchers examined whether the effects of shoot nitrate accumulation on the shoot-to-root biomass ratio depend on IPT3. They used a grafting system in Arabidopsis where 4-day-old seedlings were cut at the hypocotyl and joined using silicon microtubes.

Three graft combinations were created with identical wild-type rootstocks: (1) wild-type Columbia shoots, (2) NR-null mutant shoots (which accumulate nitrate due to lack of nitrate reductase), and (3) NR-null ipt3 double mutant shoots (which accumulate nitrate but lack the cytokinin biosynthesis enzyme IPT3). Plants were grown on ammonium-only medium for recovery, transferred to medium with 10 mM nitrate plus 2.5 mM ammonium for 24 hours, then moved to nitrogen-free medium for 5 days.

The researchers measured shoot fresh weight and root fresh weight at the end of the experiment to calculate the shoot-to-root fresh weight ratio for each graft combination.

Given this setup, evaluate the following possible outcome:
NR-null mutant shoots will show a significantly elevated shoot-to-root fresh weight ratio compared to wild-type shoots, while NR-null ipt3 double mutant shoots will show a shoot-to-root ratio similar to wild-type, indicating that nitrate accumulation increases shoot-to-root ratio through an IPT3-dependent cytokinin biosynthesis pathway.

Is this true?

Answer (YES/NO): NO